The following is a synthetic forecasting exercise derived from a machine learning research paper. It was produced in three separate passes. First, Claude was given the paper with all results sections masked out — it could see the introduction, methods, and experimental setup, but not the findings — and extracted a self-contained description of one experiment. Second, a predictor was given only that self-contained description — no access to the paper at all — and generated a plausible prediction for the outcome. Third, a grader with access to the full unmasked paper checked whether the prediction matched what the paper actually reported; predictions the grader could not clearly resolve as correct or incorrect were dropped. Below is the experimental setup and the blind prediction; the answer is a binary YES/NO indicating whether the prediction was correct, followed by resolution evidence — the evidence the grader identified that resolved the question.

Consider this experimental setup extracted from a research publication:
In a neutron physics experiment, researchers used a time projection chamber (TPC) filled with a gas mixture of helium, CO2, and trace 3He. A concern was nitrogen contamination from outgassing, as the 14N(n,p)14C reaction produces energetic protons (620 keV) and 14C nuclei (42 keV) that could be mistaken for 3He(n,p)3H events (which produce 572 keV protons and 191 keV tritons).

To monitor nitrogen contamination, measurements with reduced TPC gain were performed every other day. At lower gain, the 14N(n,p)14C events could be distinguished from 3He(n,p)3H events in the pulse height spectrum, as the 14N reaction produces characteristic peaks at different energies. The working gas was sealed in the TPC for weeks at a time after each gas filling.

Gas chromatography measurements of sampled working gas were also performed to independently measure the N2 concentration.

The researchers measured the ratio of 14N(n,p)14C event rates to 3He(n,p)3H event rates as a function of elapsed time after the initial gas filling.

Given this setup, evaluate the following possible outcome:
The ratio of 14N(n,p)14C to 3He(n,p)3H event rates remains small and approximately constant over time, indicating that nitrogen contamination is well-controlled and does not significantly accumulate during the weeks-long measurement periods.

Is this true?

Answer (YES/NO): NO